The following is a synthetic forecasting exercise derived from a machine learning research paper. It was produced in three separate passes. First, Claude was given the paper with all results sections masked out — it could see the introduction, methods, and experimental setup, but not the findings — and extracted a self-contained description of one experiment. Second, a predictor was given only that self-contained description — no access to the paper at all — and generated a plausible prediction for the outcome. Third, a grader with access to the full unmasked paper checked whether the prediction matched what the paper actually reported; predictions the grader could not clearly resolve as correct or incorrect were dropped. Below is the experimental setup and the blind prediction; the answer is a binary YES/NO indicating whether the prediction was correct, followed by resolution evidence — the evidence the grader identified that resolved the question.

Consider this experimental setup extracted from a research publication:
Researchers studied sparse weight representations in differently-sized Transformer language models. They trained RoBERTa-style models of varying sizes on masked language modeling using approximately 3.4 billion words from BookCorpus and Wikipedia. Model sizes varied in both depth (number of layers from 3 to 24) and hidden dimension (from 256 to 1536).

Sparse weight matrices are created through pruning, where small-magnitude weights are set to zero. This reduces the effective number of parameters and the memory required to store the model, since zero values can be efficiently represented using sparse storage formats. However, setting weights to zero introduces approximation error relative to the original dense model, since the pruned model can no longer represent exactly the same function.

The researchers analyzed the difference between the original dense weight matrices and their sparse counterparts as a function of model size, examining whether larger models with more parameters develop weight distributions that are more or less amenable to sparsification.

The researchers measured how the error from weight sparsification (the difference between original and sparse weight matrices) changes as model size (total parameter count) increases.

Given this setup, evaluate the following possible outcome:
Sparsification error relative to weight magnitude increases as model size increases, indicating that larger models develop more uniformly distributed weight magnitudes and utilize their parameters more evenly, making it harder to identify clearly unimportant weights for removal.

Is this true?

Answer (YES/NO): NO